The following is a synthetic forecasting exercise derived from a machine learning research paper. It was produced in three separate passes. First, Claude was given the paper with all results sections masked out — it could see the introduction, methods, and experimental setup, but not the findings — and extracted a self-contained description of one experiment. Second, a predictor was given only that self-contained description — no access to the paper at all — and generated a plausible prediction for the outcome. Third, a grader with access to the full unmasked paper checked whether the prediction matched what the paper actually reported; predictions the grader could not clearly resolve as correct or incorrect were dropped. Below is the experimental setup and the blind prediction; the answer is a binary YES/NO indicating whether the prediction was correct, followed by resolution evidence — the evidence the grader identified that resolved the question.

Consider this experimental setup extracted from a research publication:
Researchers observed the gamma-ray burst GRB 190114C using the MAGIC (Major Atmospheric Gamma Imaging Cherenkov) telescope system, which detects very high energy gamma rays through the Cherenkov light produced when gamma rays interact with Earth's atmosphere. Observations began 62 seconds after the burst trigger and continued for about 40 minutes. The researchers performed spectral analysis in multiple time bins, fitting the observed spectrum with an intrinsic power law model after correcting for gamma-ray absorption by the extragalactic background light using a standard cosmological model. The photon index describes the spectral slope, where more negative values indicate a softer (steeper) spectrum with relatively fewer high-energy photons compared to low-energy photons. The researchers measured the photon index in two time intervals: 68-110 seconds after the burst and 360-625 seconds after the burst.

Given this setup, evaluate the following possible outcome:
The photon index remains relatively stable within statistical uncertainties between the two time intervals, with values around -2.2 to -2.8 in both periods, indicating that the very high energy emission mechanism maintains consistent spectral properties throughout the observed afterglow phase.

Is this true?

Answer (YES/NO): NO